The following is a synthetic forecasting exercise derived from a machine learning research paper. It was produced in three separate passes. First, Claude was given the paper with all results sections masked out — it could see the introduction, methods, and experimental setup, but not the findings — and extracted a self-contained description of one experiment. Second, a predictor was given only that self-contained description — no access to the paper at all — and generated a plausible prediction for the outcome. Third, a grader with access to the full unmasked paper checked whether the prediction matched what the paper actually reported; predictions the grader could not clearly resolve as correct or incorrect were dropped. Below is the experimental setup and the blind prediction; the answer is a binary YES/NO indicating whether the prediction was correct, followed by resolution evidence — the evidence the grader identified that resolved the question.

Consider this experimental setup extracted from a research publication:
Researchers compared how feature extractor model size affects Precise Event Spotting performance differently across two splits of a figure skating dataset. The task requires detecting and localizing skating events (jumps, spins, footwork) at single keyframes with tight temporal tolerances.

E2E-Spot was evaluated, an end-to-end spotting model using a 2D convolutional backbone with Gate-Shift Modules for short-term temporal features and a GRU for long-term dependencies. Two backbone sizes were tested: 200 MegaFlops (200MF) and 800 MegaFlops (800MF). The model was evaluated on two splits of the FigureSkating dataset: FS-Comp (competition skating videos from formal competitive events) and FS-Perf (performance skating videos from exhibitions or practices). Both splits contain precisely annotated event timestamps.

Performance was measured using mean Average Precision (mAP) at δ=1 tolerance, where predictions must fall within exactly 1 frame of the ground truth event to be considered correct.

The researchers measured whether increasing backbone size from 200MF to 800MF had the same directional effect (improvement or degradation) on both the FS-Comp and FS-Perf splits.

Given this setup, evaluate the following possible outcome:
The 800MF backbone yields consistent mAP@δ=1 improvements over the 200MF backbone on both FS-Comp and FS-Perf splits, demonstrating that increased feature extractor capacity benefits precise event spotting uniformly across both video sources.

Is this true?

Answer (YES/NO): NO